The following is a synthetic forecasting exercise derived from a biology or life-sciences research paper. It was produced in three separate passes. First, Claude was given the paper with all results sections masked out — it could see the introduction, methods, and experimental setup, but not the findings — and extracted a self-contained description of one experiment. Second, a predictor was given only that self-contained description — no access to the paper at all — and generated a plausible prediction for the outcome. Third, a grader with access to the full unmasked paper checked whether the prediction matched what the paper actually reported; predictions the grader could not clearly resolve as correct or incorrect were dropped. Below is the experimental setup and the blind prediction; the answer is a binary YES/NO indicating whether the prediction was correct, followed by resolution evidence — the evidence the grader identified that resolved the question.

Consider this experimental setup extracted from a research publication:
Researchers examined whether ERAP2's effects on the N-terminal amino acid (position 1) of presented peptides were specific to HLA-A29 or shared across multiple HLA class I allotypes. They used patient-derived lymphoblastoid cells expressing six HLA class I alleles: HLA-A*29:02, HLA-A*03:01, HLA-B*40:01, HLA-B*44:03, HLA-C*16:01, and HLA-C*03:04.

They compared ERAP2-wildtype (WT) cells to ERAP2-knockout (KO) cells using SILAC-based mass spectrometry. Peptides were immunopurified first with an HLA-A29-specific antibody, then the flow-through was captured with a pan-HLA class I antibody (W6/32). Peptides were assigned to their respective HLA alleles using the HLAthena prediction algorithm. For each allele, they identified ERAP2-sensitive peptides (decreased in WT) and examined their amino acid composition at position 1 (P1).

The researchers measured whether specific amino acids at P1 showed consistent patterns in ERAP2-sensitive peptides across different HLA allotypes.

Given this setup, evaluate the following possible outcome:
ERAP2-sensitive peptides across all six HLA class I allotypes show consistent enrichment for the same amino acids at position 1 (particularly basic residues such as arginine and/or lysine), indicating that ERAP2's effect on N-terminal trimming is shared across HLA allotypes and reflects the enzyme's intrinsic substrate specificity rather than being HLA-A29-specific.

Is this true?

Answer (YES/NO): YES